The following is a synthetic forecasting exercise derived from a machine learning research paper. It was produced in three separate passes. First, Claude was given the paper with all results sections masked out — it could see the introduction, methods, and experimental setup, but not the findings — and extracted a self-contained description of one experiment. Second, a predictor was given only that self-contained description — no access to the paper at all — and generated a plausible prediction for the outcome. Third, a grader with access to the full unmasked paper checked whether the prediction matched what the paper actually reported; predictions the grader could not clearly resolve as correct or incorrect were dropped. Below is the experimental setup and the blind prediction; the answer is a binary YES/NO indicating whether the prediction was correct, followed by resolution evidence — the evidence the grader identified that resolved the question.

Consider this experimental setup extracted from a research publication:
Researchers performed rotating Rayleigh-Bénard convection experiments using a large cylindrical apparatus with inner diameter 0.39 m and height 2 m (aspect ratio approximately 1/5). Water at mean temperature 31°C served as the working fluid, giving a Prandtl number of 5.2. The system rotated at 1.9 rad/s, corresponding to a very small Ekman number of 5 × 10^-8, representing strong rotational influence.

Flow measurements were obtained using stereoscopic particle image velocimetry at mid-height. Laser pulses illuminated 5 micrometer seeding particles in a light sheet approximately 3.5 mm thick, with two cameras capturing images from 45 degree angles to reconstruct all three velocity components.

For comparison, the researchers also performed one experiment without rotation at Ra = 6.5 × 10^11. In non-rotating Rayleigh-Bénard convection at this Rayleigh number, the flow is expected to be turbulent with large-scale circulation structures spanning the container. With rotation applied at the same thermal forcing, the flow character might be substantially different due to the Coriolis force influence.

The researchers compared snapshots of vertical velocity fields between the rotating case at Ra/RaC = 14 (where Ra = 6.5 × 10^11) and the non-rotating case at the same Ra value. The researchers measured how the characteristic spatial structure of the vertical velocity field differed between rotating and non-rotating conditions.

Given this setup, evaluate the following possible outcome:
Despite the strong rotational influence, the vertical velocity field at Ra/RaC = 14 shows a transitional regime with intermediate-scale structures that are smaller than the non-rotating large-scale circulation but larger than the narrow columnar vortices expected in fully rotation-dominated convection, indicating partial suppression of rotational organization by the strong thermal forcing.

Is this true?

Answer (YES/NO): YES